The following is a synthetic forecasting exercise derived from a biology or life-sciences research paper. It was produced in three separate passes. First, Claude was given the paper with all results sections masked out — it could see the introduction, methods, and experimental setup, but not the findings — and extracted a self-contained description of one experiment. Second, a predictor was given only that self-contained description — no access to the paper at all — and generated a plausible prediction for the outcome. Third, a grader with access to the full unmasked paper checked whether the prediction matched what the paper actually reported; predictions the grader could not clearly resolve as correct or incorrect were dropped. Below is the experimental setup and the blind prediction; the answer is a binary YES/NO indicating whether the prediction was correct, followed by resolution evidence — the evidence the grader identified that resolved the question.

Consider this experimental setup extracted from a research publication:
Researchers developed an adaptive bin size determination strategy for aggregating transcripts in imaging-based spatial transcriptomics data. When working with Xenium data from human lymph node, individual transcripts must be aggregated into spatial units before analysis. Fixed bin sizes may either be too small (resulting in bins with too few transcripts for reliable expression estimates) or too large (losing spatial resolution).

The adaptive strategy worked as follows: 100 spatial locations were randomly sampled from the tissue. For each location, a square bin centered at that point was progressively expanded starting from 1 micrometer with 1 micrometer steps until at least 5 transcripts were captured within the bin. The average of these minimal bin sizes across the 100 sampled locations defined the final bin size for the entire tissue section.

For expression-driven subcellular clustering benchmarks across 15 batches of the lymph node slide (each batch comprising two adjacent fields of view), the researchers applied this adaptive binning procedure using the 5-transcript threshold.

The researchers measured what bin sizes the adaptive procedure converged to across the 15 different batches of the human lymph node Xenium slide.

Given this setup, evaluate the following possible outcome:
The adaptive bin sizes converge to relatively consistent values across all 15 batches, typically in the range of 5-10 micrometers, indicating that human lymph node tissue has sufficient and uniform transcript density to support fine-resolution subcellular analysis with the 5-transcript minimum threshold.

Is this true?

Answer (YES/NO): NO